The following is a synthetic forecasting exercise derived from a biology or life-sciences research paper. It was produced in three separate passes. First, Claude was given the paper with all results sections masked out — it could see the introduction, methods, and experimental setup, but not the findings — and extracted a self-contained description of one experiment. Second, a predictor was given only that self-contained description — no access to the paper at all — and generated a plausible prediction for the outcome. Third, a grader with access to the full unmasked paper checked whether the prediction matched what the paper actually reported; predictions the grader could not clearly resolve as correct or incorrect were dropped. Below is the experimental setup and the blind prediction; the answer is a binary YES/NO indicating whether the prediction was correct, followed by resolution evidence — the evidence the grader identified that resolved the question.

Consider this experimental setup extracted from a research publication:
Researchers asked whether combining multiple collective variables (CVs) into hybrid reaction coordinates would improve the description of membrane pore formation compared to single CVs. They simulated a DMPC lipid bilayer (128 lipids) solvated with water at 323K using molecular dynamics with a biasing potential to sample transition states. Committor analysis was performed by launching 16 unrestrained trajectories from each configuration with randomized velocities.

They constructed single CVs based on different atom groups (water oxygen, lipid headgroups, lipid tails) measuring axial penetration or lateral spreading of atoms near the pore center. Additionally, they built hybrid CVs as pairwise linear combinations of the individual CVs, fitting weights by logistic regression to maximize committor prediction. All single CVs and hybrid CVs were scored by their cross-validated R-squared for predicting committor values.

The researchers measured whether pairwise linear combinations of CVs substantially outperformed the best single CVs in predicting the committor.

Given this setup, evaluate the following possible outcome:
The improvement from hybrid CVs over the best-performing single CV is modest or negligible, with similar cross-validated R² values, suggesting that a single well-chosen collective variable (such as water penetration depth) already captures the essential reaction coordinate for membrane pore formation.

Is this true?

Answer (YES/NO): NO